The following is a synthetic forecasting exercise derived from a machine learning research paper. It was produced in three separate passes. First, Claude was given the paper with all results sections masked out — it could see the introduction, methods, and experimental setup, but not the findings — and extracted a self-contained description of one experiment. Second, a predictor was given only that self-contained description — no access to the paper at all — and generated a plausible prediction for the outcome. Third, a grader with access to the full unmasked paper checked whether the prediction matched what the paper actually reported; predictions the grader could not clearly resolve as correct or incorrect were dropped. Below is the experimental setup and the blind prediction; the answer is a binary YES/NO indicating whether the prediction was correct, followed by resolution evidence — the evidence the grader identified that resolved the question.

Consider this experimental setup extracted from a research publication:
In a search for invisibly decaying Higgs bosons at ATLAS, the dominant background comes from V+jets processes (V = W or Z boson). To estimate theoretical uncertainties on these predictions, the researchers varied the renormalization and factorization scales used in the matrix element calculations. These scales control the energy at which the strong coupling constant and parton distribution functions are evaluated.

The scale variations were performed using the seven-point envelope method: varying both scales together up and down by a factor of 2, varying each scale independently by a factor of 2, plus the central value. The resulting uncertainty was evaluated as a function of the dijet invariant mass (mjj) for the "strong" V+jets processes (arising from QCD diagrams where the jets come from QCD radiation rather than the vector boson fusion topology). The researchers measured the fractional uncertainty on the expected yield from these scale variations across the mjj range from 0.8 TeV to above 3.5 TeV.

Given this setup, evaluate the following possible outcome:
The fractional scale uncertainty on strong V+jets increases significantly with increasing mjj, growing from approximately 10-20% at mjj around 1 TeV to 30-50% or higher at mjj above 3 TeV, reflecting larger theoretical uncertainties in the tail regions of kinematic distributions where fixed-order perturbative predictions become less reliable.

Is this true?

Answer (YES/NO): NO